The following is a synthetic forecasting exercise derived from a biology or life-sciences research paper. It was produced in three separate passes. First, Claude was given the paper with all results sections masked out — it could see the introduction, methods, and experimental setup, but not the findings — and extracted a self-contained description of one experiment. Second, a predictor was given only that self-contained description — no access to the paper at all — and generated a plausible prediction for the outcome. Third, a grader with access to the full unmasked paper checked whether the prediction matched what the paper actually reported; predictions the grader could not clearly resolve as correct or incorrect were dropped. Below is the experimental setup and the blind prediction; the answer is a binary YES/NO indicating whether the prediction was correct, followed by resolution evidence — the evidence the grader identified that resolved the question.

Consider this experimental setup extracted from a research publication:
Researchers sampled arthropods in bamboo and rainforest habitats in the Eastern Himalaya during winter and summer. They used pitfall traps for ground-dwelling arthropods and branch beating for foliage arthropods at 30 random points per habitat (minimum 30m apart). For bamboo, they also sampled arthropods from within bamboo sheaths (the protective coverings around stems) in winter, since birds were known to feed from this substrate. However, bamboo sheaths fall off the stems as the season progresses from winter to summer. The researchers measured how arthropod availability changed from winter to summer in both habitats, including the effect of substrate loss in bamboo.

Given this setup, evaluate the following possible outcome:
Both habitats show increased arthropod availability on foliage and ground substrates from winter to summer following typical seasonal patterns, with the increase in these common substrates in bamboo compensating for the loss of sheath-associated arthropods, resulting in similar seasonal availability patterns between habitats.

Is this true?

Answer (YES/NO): NO